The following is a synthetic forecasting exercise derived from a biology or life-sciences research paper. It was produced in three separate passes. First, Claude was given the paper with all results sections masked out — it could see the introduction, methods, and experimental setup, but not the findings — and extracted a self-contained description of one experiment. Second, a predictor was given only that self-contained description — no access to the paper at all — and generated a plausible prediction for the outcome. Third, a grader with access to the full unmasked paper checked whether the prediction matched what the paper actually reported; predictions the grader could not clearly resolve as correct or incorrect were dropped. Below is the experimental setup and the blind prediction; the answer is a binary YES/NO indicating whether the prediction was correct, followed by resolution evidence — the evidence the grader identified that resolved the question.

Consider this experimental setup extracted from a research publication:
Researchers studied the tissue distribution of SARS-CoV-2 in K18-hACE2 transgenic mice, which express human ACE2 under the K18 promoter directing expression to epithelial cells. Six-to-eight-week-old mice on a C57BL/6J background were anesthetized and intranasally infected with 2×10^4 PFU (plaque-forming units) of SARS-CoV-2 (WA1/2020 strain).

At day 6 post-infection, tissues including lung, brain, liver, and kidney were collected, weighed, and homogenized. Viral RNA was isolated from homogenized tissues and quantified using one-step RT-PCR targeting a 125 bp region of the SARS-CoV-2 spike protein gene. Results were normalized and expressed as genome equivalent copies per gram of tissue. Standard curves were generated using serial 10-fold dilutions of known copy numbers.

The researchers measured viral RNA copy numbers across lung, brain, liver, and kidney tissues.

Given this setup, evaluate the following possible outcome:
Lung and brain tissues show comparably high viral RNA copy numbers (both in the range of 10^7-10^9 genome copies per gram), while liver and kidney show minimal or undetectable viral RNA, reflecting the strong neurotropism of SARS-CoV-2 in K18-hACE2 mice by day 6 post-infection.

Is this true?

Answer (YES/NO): NO